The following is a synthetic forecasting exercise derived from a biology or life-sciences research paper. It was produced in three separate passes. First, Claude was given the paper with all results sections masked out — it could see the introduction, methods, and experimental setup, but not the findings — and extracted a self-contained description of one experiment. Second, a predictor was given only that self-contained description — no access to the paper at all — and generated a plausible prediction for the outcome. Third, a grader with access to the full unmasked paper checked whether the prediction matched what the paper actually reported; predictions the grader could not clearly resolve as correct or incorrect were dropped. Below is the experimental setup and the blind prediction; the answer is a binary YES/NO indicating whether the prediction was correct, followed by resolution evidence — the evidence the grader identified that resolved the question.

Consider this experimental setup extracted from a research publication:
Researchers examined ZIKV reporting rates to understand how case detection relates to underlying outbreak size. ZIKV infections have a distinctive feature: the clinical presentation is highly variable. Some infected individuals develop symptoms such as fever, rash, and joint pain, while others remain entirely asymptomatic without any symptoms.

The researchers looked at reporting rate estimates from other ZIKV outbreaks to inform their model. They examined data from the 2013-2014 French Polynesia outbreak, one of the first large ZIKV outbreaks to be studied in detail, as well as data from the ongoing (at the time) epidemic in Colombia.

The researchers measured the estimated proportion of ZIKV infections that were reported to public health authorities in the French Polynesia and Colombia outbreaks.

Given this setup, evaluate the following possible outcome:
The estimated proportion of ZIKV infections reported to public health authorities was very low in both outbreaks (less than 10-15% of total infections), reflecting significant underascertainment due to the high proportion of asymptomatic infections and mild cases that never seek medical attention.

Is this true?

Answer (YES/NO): NO